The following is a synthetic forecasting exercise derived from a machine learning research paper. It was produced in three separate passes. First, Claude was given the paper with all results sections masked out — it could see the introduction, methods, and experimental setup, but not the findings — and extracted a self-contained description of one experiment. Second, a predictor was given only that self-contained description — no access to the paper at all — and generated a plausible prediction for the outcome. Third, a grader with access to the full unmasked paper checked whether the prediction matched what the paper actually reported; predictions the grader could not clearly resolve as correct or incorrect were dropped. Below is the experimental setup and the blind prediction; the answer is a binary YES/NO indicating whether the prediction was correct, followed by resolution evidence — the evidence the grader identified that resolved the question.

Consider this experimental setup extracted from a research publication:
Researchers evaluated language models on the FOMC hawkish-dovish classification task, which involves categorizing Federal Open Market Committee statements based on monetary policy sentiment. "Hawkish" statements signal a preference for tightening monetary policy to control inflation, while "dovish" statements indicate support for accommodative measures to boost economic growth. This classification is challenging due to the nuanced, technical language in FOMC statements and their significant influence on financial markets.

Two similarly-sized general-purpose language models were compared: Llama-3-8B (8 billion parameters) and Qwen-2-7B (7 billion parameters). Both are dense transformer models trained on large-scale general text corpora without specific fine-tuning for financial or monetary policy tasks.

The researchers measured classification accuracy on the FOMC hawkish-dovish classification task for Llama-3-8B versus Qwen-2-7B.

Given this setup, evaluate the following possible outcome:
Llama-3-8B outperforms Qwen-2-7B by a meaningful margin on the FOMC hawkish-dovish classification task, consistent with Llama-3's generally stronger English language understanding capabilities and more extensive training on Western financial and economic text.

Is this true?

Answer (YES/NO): NO